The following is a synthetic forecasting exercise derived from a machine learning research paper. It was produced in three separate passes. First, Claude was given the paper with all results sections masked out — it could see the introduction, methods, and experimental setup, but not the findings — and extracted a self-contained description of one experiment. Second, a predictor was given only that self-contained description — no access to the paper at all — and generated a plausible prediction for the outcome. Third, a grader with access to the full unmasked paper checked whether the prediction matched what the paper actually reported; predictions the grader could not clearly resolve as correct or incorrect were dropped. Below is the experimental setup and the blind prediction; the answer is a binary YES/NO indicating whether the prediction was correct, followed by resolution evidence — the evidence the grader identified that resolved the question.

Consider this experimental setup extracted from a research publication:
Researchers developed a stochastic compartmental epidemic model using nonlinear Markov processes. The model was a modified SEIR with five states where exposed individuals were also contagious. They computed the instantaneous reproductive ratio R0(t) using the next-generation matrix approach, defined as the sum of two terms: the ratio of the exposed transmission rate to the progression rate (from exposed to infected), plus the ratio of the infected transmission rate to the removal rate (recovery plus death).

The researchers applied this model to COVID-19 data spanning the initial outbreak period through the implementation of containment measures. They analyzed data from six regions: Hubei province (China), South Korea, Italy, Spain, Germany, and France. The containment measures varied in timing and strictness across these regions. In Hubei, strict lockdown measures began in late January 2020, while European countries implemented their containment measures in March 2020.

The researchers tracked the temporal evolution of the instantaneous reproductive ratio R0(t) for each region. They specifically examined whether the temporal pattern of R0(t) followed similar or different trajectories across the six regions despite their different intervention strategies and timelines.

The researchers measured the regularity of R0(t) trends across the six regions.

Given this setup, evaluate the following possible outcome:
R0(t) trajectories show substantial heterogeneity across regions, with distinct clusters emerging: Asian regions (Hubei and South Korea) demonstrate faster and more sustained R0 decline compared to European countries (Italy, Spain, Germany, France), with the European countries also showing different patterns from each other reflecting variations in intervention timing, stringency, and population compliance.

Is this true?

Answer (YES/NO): NO